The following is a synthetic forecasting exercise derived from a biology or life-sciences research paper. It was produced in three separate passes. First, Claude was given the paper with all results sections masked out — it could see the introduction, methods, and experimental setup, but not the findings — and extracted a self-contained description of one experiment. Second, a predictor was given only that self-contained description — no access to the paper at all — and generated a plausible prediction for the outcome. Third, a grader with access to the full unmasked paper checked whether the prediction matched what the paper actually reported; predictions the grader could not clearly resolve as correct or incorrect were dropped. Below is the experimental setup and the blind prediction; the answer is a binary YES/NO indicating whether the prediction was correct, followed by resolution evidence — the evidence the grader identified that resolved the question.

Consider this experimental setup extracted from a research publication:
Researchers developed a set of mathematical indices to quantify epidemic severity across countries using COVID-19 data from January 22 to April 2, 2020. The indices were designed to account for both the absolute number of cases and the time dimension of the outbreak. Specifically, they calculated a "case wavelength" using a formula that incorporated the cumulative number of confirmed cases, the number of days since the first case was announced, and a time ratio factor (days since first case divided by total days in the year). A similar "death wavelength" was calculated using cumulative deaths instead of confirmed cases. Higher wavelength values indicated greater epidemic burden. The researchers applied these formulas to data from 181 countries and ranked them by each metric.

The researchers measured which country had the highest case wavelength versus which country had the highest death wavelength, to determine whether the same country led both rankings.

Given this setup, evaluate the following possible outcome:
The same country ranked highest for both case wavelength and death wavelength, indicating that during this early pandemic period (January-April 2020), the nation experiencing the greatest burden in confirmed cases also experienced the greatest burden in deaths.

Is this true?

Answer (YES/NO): NO